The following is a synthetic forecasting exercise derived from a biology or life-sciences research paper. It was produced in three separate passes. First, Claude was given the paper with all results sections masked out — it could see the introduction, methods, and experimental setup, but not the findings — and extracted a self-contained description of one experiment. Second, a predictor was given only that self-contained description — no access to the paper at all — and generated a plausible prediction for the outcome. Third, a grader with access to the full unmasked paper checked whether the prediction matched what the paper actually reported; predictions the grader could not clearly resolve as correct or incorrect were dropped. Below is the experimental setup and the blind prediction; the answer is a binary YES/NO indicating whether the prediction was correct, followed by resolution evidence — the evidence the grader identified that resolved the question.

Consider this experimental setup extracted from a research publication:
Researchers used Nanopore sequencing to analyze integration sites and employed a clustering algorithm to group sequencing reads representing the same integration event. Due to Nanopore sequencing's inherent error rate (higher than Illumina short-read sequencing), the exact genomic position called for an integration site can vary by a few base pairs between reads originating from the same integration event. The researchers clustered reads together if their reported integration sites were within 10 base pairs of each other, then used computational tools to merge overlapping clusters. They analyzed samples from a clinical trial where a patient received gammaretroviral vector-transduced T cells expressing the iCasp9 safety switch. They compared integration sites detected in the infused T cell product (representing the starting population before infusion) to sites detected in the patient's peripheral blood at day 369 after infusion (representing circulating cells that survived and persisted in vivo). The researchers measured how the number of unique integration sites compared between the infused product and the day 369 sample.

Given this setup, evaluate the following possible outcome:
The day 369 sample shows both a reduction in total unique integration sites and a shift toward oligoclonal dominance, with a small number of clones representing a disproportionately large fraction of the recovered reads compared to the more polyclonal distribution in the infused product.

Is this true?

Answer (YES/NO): YES